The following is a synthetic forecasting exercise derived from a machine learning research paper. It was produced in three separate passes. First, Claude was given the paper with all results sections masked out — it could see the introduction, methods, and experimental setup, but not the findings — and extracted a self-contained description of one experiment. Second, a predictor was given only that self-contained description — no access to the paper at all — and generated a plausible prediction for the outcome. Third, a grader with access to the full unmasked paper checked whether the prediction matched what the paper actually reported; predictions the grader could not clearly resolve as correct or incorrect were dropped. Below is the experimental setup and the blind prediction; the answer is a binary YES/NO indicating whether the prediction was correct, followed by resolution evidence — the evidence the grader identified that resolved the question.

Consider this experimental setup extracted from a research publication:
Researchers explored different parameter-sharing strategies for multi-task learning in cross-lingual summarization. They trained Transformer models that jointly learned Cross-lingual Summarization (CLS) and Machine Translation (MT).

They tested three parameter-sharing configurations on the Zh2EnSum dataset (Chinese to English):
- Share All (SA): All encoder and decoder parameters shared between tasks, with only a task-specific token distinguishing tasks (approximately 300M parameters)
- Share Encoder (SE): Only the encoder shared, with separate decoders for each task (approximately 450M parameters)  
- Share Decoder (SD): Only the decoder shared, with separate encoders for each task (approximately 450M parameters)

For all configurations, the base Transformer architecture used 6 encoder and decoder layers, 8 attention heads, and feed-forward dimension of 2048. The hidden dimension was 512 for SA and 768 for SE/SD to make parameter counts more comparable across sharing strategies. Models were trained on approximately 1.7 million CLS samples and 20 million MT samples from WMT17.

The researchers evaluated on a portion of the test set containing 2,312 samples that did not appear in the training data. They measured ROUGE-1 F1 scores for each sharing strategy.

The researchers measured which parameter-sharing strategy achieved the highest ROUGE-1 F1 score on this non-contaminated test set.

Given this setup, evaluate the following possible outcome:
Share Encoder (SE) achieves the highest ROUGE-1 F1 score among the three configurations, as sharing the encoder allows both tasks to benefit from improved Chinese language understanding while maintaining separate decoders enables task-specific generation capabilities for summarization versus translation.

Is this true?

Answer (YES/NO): NO